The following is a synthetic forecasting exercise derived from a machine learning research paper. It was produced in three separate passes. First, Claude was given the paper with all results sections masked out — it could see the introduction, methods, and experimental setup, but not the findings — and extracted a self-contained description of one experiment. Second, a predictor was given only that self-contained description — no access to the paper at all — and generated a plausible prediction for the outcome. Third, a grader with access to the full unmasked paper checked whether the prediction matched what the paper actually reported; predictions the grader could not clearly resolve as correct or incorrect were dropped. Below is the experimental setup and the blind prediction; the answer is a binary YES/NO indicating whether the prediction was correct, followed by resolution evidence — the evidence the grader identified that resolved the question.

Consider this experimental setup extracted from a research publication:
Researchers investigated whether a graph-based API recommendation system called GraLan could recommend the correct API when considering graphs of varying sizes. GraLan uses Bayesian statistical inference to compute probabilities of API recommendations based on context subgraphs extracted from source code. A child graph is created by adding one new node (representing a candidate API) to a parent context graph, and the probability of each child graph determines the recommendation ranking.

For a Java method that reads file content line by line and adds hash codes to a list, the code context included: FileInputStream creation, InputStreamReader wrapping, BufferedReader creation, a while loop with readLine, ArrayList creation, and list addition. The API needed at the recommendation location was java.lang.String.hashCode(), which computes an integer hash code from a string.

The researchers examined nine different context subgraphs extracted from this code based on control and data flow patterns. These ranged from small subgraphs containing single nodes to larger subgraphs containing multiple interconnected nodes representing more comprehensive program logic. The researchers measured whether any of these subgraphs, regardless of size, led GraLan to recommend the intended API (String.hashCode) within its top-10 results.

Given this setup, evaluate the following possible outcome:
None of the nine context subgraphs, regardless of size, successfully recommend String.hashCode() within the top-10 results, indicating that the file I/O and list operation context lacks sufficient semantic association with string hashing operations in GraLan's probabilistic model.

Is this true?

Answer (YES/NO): YES